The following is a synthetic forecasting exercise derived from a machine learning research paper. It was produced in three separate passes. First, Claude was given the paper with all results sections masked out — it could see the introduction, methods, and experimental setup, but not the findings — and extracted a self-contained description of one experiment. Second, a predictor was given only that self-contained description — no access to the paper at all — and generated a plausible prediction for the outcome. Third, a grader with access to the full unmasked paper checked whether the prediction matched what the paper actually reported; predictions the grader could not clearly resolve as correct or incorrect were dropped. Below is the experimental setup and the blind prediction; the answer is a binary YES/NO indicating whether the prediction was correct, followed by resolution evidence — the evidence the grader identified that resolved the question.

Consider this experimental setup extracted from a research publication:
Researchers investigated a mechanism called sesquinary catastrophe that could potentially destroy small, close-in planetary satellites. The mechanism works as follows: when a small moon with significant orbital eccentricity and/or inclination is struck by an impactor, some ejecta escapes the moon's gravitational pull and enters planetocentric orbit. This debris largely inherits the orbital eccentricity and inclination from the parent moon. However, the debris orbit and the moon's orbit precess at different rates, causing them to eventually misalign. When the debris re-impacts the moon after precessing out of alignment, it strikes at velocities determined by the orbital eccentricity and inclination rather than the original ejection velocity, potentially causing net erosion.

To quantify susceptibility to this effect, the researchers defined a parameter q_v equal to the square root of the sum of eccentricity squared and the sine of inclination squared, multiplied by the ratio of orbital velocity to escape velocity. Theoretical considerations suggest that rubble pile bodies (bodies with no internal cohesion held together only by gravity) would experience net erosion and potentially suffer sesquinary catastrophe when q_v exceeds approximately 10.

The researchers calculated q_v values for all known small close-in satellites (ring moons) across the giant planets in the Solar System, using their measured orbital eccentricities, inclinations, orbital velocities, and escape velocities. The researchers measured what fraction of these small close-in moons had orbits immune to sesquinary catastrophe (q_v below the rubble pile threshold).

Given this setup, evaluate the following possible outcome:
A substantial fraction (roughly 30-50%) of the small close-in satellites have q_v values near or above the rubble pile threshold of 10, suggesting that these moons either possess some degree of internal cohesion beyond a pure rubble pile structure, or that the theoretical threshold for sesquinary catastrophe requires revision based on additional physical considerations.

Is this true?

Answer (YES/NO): NO